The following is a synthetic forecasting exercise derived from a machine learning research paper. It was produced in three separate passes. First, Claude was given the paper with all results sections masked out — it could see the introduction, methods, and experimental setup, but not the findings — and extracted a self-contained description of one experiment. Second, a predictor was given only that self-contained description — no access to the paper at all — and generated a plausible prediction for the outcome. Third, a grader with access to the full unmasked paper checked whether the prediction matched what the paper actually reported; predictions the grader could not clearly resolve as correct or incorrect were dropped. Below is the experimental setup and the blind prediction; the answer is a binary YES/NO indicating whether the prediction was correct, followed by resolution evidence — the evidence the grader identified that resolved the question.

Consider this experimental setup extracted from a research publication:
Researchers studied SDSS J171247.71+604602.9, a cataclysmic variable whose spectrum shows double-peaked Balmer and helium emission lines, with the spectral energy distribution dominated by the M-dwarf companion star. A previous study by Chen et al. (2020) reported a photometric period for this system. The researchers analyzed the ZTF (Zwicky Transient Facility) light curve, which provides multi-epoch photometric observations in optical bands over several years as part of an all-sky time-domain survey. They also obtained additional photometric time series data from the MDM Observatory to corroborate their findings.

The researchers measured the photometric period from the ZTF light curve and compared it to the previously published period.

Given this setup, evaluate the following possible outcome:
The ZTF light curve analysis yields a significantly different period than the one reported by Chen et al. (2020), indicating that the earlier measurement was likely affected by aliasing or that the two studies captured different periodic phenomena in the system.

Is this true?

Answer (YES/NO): YES